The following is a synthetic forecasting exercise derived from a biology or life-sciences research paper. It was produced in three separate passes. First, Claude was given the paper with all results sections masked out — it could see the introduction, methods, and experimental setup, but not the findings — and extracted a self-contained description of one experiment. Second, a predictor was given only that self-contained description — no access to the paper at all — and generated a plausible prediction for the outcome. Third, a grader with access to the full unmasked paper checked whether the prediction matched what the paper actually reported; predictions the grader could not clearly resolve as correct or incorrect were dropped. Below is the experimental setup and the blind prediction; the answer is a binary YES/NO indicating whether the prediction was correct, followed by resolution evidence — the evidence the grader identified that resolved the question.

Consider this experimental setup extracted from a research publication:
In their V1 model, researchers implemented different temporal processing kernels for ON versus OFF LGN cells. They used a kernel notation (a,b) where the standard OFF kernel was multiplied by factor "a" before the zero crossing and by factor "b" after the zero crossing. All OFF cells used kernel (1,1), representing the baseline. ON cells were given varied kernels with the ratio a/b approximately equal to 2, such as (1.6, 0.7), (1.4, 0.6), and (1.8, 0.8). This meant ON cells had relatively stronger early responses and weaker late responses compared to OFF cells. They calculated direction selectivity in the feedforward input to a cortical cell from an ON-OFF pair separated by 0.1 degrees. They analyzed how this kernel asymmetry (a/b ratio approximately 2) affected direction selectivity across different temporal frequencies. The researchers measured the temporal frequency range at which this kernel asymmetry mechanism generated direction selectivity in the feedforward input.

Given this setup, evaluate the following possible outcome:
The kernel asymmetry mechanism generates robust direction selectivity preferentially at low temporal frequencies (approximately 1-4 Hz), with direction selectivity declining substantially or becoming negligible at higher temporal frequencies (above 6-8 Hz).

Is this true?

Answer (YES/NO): YES